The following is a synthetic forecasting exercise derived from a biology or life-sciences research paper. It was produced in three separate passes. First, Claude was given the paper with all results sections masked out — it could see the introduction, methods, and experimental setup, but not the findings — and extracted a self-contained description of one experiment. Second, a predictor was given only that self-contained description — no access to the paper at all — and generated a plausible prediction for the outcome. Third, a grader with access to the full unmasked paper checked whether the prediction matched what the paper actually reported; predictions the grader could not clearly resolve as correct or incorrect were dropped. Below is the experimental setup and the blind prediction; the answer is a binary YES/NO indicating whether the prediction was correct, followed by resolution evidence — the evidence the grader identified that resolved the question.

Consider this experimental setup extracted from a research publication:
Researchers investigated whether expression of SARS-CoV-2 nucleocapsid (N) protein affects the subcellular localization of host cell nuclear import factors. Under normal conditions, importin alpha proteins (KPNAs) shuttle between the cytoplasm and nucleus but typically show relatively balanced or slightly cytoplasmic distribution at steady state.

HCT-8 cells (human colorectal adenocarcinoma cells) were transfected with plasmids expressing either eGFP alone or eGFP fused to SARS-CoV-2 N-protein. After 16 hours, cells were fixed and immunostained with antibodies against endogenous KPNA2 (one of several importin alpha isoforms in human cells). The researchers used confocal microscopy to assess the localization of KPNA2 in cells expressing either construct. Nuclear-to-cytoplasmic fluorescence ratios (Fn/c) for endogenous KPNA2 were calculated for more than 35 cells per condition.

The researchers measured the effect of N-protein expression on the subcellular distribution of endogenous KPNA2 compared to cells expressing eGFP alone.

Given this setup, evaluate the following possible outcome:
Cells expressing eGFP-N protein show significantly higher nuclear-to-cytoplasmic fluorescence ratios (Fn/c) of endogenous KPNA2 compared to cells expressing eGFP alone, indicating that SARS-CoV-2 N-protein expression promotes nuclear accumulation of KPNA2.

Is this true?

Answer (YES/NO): NO